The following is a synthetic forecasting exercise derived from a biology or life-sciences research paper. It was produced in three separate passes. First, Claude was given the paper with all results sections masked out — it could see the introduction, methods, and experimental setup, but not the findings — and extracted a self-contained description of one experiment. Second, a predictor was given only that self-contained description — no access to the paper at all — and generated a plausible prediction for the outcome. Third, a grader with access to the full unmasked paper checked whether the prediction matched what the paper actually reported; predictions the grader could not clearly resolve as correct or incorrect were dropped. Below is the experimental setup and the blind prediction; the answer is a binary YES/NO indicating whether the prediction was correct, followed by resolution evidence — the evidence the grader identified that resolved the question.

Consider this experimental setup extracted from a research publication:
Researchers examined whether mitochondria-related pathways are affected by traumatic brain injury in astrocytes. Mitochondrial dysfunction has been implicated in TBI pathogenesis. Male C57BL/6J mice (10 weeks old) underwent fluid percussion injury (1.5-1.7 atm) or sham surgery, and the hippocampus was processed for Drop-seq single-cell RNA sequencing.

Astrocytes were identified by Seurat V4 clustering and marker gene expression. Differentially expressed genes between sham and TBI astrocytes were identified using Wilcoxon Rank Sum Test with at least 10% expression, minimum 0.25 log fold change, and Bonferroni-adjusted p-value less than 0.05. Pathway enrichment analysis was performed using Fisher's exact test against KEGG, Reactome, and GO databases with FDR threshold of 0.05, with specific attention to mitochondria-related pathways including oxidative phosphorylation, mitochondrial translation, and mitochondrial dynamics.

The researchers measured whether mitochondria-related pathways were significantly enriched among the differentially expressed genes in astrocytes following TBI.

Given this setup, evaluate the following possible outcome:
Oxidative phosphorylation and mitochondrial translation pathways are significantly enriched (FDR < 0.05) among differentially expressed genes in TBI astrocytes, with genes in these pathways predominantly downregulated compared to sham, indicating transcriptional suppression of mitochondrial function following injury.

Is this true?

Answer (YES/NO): NO